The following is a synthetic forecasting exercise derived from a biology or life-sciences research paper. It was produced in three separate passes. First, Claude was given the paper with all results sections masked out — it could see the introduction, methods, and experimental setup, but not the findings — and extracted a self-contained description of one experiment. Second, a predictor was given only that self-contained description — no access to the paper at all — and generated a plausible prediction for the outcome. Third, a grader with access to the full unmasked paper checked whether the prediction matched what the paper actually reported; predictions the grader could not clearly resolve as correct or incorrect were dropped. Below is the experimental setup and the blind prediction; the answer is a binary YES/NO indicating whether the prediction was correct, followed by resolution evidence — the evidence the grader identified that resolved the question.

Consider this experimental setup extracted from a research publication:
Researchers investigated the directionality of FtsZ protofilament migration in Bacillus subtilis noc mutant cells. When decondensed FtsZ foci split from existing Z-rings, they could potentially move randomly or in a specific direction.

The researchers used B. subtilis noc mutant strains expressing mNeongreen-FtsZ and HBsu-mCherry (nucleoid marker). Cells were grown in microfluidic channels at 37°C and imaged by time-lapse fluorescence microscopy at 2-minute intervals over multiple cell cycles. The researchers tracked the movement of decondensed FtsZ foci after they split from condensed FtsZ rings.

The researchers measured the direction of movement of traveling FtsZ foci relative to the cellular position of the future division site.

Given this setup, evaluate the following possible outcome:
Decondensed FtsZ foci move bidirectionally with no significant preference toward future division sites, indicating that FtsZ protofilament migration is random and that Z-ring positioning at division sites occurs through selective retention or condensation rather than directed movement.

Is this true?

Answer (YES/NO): NO